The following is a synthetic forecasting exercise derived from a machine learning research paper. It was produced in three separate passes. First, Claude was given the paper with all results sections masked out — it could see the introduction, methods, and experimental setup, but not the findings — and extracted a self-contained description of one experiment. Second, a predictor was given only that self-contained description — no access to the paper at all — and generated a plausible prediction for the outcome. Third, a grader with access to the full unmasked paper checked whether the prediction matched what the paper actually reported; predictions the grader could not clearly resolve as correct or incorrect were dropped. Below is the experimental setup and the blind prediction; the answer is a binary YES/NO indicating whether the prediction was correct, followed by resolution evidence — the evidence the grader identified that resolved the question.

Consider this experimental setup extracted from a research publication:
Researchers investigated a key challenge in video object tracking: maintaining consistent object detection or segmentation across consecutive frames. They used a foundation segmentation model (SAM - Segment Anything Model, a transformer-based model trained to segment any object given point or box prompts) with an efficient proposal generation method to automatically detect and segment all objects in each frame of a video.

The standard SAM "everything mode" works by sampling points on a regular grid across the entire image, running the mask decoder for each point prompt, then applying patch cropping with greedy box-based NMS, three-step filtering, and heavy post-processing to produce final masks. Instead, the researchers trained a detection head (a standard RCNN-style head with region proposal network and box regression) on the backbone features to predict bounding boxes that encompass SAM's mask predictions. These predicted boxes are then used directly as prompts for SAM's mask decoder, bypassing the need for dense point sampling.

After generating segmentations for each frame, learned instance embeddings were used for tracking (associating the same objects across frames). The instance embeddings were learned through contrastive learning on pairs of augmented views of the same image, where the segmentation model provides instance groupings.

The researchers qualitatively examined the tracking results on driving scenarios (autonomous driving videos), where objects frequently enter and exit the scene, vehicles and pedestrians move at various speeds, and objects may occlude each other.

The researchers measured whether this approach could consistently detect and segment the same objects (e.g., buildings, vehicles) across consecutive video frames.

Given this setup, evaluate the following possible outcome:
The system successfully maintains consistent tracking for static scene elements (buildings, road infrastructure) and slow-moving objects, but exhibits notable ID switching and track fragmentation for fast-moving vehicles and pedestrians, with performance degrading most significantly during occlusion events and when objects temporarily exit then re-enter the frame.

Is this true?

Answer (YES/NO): NO